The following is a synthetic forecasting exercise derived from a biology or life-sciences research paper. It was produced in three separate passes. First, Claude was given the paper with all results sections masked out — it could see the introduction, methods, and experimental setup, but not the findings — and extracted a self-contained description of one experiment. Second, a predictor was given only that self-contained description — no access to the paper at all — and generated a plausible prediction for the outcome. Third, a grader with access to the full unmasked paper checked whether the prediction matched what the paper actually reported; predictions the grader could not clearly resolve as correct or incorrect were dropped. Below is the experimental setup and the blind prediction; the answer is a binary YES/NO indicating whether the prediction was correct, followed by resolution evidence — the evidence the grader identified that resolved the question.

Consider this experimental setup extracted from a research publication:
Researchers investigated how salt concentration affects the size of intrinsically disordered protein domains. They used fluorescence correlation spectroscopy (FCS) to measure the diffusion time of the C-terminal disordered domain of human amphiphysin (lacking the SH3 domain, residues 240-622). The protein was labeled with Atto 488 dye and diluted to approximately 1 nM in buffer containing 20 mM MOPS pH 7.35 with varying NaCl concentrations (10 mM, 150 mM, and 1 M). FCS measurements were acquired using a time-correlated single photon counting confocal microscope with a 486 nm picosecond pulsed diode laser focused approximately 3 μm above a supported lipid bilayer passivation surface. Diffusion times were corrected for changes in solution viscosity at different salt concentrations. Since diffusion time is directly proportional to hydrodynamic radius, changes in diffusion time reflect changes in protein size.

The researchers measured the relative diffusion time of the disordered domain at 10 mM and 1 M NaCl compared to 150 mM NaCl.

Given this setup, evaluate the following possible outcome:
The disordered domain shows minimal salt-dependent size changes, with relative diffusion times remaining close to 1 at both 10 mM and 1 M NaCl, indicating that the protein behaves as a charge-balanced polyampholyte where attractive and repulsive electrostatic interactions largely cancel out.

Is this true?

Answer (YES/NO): NO